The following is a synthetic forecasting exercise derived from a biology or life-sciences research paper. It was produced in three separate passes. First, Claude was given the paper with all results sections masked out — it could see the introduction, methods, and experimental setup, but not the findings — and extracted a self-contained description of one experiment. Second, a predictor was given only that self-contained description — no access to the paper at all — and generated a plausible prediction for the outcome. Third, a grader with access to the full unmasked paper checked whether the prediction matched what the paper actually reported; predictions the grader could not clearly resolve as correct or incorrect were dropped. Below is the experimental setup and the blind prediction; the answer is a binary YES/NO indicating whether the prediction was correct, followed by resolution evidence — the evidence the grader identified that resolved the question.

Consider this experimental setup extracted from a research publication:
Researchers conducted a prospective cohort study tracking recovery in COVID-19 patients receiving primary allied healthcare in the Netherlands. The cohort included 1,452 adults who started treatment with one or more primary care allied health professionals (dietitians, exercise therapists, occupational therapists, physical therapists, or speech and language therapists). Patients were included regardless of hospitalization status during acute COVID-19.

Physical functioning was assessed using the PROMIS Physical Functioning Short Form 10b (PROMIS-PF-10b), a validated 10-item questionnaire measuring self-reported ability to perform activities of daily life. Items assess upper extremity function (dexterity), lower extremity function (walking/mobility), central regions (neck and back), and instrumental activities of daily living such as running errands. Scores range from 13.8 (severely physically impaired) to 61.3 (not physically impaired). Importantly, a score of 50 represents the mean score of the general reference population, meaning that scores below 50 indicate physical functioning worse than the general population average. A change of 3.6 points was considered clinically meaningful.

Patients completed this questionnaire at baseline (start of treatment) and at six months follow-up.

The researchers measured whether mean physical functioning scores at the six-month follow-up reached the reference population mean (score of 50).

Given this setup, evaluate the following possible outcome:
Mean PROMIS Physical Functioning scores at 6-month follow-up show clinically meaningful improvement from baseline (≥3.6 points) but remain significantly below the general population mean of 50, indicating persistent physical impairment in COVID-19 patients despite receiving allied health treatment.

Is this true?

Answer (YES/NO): YES